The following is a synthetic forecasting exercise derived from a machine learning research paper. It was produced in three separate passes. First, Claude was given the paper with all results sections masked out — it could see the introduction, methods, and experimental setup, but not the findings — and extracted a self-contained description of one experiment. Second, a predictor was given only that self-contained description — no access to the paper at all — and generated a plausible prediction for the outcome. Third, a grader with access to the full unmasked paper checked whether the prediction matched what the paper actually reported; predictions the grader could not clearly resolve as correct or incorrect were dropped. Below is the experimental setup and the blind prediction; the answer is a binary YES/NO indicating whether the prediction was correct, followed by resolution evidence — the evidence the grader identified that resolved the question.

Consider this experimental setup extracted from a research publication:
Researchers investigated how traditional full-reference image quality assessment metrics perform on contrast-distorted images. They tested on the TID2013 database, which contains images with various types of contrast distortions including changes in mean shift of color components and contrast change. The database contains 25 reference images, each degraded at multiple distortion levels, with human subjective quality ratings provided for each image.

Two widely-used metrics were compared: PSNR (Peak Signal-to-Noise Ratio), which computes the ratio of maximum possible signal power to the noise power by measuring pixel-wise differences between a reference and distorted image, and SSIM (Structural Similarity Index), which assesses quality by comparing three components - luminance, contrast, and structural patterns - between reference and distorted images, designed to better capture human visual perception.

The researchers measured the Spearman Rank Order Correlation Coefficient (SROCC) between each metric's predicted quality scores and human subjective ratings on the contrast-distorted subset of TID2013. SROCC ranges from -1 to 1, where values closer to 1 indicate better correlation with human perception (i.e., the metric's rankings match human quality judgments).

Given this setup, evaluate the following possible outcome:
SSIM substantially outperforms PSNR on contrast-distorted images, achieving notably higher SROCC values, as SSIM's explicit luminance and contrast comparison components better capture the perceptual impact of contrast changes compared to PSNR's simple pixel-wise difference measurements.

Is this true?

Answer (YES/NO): NO